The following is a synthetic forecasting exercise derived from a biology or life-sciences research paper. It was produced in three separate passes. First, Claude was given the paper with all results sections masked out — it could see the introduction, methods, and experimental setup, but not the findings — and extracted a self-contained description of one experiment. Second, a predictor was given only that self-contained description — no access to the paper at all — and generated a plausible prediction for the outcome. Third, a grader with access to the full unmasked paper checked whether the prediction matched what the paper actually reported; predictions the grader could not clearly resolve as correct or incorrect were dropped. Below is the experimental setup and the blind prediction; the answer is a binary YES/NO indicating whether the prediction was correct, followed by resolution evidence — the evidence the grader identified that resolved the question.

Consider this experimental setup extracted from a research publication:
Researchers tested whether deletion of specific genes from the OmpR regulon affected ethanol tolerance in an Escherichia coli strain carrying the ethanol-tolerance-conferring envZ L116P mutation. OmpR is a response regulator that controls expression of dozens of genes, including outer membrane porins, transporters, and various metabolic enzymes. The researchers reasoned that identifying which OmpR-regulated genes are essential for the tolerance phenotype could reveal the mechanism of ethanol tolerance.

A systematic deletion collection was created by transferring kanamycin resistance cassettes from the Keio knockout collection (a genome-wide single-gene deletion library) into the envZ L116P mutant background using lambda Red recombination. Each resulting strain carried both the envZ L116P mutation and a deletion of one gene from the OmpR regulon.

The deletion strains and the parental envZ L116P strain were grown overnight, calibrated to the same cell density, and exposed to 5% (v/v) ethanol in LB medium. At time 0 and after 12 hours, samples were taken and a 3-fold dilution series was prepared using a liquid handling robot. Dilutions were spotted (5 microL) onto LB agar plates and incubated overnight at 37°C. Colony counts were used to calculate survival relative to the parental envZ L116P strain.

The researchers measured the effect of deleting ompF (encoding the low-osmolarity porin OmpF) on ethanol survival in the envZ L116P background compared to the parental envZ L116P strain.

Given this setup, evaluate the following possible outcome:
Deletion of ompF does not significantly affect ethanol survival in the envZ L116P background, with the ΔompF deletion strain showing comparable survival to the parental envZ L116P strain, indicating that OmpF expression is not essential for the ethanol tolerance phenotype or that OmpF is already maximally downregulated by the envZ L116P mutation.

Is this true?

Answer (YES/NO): YES